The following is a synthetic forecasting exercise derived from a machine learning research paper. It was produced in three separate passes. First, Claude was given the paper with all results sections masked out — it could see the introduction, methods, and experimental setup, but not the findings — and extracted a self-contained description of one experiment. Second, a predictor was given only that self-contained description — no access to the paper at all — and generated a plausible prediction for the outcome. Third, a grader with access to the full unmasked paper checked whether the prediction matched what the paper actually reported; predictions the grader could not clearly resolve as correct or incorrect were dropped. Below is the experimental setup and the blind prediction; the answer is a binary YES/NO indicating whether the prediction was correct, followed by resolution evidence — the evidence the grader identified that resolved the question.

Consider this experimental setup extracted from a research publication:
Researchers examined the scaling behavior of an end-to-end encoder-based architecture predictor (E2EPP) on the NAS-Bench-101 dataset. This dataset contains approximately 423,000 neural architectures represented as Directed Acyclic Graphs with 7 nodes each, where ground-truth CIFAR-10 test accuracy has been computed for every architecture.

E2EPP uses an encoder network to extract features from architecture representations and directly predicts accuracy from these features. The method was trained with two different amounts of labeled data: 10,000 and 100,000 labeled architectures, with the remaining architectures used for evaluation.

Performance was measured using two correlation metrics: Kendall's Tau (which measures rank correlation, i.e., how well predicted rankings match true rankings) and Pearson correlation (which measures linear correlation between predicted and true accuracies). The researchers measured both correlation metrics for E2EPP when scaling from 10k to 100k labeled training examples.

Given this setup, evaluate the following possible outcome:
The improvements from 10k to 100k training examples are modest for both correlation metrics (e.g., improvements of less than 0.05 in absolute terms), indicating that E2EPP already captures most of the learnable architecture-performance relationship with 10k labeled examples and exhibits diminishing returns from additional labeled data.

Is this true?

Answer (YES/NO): NO